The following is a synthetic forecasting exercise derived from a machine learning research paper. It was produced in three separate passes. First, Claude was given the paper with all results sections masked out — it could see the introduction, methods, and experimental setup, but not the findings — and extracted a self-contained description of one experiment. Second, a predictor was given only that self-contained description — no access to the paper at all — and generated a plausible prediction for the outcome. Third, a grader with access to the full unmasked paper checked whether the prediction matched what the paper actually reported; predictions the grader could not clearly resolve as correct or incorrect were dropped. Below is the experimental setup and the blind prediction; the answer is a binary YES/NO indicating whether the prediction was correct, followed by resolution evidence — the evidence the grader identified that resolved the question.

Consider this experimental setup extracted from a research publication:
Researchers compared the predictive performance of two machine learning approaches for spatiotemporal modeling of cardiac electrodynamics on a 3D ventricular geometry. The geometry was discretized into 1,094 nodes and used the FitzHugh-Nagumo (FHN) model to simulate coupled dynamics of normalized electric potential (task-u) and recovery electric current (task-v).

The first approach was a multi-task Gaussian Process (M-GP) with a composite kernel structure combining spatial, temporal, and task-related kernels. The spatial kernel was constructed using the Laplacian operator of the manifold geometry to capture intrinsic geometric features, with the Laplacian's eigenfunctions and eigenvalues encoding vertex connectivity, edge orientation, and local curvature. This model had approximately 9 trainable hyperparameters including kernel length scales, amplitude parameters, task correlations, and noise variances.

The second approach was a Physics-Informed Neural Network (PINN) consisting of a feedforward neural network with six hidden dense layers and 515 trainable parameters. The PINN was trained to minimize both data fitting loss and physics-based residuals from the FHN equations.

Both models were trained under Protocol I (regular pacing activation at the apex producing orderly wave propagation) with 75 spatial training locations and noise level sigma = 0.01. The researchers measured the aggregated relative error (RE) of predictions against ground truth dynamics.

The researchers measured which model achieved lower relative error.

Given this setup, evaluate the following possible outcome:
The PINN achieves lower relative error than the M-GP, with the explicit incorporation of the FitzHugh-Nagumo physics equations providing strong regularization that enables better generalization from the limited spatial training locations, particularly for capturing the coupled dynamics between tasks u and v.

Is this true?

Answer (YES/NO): NO